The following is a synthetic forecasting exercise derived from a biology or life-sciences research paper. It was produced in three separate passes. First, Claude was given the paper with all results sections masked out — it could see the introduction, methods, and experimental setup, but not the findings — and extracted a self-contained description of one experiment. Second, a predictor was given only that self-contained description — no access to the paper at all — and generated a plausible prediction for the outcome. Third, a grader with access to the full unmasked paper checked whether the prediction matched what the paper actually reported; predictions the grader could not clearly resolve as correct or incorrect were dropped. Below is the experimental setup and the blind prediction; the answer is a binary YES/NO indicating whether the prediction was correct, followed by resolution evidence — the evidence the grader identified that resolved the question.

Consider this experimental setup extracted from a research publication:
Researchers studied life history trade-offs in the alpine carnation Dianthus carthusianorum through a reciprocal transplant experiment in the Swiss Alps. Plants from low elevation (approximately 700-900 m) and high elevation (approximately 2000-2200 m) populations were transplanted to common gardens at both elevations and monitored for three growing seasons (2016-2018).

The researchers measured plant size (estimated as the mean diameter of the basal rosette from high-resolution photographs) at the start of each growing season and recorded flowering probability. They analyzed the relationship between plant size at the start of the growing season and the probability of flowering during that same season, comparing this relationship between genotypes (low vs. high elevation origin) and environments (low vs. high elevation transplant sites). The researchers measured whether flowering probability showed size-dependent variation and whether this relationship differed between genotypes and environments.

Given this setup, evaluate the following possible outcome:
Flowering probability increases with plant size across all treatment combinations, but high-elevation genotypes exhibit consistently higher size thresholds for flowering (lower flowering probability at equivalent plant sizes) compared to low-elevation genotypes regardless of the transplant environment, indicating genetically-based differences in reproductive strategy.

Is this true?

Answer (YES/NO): NO